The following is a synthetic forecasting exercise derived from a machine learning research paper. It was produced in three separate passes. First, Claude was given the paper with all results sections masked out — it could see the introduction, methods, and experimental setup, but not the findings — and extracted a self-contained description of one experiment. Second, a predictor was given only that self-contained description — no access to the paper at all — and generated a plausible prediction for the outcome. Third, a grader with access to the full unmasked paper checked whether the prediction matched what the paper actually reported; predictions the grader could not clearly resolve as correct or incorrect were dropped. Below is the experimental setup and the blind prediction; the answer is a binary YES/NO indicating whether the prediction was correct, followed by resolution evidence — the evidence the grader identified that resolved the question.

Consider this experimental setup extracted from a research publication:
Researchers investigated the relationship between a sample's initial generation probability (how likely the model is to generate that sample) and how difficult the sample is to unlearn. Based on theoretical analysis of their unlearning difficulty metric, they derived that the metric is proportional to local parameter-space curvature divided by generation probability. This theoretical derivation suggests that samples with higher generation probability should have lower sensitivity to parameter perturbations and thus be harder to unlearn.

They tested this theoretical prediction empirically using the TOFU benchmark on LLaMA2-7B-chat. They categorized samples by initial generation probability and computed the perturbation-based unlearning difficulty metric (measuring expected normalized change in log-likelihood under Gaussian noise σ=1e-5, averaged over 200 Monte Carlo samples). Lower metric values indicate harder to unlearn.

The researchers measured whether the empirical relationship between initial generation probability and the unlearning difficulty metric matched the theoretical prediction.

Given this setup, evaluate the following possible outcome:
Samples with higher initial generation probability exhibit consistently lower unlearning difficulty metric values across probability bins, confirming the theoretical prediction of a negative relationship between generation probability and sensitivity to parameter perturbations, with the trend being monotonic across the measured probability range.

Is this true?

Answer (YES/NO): NO